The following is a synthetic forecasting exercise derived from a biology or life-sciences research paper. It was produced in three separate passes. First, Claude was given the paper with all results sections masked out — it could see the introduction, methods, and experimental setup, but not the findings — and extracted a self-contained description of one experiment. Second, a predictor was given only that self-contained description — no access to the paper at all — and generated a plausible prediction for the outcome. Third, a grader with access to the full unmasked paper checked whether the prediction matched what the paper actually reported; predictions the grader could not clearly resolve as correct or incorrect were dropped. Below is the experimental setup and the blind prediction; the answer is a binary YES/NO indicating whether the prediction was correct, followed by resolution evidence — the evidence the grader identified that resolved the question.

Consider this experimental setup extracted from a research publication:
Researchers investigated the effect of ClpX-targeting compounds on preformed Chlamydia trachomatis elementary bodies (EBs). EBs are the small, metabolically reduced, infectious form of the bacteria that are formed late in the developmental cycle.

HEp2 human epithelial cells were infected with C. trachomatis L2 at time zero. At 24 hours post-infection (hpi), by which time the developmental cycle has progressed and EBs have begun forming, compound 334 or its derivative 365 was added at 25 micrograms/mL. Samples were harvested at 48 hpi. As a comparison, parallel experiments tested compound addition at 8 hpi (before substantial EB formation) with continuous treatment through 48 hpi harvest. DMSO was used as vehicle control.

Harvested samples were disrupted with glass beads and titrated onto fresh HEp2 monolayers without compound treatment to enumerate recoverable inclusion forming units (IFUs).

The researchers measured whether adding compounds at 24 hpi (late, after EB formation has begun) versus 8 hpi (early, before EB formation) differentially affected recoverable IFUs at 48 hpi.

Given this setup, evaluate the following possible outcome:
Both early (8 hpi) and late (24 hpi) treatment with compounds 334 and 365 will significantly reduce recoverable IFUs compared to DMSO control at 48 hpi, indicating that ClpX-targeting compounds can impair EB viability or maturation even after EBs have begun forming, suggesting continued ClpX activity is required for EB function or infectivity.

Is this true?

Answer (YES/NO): NO